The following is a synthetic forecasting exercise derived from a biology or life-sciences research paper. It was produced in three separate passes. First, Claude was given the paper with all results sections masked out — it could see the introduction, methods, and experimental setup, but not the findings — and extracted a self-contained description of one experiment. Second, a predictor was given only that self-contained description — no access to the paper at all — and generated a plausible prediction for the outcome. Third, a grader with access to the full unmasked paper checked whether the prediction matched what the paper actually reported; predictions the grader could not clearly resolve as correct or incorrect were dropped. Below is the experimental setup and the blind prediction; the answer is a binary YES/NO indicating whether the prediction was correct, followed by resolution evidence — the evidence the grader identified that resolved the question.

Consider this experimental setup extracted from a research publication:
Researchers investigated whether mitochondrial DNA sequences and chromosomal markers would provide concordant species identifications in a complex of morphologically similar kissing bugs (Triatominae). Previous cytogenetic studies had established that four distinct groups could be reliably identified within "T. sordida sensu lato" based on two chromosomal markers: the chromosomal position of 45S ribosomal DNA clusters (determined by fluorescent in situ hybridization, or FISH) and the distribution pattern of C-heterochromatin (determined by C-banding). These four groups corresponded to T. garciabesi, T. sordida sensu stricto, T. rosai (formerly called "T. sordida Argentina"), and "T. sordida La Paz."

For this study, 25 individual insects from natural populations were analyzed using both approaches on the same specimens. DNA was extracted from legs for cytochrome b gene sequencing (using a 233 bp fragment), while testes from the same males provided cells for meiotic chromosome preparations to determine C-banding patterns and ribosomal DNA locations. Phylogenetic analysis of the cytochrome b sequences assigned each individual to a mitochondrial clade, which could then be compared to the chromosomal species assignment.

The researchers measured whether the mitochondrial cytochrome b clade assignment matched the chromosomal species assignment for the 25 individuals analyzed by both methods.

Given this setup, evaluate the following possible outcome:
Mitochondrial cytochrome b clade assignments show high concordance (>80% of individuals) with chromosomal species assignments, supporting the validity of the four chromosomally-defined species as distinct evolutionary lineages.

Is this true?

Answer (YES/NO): YES